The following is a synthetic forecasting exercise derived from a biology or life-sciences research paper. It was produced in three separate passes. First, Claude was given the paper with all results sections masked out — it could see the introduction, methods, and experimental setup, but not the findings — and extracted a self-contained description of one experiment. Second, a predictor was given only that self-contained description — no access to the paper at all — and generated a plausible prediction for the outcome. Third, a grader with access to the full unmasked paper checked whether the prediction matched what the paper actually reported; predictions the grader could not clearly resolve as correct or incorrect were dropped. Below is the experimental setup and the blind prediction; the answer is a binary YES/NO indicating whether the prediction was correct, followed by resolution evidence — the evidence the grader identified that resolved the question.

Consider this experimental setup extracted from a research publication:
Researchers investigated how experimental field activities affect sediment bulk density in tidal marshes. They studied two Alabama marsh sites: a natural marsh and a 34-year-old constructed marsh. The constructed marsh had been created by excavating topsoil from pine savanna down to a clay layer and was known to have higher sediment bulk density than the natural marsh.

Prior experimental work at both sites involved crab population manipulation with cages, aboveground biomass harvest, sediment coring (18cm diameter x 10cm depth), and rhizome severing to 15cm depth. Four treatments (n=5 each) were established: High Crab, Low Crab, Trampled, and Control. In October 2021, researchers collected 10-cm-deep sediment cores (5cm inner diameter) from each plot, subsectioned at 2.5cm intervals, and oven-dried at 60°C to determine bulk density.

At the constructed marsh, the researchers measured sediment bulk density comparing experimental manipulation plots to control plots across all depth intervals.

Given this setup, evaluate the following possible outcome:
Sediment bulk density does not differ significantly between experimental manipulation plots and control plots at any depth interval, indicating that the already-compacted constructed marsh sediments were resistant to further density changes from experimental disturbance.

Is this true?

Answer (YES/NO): NO